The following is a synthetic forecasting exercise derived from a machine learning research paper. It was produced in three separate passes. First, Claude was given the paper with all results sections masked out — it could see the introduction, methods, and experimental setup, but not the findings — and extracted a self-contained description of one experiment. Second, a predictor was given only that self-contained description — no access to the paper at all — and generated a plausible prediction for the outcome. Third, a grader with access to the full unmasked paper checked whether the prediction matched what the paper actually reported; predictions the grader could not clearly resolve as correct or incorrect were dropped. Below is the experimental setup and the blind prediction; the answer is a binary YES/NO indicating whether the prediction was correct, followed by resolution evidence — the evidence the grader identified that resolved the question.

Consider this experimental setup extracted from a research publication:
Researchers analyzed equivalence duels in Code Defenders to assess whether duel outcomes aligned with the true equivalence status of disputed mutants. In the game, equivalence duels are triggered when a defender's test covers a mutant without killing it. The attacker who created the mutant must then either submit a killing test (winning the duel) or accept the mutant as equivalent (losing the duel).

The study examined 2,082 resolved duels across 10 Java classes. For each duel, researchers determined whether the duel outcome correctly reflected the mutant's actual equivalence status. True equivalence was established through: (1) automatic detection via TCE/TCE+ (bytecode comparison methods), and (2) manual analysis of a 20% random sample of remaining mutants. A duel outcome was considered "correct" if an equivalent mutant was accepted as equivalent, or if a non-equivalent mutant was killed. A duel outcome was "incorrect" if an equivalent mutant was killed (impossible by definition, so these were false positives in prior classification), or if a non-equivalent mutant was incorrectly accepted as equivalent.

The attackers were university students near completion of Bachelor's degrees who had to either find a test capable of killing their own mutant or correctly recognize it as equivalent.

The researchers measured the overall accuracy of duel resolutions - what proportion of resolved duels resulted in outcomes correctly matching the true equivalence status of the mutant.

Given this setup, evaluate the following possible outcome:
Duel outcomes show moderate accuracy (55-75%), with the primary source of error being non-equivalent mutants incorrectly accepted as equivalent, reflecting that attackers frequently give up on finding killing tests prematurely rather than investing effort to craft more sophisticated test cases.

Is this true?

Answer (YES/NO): NO